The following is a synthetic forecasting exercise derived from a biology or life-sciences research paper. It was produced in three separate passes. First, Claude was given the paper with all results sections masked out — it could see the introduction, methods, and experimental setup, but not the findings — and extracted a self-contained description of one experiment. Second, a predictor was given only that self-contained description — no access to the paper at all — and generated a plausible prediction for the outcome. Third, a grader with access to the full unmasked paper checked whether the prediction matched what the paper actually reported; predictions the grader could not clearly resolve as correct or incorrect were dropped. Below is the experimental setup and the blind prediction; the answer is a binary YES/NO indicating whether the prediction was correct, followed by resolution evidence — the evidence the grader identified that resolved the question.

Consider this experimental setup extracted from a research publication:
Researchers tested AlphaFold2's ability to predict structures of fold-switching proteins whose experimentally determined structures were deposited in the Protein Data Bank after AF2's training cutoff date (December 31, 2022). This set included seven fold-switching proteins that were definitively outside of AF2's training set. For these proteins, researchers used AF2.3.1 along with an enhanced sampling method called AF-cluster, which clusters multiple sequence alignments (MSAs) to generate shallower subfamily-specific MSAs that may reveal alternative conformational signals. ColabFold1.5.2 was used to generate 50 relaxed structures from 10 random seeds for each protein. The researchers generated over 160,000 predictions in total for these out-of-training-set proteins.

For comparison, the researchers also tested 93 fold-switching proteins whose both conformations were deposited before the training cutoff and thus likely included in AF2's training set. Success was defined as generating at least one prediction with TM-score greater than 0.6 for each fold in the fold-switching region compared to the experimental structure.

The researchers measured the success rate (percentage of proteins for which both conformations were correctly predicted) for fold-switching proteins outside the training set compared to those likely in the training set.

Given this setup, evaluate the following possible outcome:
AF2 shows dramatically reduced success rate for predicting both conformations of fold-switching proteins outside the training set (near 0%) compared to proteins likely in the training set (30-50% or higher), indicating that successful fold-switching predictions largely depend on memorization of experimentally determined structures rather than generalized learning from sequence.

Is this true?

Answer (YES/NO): NO